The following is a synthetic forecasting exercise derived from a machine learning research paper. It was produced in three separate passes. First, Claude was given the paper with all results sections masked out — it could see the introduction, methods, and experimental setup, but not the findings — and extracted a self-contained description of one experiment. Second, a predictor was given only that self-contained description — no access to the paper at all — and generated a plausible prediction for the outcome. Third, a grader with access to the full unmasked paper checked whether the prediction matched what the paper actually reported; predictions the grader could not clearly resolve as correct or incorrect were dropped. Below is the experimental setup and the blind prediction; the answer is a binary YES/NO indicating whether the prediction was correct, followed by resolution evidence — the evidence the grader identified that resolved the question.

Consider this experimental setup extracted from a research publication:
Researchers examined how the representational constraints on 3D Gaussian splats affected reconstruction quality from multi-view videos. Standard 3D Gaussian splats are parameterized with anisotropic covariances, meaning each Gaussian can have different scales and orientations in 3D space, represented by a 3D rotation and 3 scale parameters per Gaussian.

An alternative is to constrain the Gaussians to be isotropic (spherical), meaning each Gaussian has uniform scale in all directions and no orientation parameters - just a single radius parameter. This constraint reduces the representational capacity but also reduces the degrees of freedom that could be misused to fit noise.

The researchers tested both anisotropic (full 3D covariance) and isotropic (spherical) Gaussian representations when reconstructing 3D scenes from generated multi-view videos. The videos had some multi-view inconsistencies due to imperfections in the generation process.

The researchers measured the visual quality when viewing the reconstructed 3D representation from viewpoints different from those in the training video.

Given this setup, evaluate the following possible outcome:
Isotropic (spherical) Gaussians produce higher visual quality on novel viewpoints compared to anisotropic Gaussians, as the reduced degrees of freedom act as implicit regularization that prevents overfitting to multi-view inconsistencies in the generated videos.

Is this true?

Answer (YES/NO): YES